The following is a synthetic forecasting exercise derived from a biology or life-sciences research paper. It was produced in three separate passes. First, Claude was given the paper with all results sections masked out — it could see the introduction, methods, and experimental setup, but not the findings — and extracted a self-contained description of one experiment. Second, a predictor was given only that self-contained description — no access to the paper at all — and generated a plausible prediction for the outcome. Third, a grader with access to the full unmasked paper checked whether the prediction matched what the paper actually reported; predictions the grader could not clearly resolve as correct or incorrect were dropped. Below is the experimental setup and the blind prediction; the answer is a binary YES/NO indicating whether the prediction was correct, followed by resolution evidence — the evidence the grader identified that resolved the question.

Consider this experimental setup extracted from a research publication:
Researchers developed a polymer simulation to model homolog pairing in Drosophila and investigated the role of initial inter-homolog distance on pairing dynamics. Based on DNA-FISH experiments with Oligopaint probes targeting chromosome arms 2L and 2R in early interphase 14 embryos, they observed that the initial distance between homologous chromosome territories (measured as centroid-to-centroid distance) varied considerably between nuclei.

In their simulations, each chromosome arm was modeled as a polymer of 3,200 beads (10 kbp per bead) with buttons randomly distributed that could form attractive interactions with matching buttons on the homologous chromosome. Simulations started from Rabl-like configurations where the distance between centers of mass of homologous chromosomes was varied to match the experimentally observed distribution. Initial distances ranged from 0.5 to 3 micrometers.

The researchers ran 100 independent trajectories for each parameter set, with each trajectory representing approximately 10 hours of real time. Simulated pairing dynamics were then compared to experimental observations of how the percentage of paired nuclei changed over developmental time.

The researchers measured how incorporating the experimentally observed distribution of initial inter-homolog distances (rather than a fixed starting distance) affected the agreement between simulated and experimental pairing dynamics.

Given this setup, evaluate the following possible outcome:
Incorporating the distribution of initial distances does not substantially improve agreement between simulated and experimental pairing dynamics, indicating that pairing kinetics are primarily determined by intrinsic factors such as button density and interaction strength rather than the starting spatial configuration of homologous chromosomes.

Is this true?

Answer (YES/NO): NO